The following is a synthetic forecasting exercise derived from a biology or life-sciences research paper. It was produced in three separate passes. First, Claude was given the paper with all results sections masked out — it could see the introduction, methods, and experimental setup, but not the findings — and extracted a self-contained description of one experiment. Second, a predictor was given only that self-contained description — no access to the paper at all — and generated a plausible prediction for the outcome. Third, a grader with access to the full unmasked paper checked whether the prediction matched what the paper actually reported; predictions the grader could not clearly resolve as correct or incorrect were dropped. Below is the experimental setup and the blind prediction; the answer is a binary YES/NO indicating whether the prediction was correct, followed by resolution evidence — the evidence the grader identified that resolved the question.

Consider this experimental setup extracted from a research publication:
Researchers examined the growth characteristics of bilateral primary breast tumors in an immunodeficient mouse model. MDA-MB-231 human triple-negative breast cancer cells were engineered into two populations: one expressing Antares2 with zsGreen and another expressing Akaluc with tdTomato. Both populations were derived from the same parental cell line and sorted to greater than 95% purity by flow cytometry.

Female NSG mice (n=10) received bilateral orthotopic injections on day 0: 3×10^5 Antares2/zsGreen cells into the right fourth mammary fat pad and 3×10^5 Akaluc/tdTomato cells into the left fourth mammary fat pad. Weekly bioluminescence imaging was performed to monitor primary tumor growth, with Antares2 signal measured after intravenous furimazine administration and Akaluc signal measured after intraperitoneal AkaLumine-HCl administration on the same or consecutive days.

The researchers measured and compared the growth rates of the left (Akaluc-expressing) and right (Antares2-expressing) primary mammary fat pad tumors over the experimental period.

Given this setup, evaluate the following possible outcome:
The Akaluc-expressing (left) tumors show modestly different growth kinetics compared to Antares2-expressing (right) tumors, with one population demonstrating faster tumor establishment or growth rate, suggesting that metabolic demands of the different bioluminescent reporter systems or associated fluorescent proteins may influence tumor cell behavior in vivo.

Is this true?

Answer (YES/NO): NO